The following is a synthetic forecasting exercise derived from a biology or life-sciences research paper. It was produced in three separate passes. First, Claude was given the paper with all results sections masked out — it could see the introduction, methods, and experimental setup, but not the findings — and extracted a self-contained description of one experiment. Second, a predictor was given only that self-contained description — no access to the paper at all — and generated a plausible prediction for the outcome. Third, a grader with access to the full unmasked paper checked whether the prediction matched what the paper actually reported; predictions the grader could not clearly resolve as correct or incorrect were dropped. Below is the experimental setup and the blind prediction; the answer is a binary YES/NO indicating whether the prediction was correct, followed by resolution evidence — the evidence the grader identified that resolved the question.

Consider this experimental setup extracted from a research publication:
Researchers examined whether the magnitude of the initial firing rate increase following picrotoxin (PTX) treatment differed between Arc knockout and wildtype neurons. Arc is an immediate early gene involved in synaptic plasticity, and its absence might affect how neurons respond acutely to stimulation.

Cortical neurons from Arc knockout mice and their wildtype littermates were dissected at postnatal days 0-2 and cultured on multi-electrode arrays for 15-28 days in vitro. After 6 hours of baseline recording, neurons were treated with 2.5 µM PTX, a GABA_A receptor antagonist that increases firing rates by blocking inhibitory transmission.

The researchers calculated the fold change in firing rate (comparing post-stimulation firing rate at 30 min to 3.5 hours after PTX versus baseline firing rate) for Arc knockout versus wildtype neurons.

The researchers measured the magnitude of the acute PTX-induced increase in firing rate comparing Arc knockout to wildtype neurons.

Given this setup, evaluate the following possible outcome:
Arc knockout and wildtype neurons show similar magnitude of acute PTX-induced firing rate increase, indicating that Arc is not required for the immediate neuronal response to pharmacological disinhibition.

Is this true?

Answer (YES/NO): YES